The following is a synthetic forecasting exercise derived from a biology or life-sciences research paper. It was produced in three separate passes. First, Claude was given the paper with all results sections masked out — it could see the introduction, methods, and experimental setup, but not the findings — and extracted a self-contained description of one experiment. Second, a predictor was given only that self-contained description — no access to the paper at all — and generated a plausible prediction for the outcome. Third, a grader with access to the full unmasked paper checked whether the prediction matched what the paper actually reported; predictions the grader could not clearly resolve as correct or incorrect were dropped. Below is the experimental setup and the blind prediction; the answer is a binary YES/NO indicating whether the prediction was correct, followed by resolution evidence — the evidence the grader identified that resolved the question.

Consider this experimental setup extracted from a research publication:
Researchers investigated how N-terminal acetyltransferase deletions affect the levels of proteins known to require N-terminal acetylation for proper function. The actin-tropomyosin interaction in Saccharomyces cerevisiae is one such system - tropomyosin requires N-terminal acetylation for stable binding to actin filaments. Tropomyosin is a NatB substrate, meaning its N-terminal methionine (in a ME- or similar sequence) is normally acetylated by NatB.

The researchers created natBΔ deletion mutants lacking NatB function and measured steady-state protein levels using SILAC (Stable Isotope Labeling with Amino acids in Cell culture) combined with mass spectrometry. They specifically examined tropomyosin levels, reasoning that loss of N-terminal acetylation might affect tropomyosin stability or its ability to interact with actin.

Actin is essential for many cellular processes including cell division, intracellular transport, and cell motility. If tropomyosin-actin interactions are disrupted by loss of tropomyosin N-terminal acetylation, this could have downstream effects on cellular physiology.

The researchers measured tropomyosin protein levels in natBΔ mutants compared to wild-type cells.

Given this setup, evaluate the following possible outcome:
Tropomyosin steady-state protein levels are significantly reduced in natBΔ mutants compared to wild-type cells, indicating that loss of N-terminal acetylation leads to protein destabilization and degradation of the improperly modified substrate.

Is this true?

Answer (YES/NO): NO